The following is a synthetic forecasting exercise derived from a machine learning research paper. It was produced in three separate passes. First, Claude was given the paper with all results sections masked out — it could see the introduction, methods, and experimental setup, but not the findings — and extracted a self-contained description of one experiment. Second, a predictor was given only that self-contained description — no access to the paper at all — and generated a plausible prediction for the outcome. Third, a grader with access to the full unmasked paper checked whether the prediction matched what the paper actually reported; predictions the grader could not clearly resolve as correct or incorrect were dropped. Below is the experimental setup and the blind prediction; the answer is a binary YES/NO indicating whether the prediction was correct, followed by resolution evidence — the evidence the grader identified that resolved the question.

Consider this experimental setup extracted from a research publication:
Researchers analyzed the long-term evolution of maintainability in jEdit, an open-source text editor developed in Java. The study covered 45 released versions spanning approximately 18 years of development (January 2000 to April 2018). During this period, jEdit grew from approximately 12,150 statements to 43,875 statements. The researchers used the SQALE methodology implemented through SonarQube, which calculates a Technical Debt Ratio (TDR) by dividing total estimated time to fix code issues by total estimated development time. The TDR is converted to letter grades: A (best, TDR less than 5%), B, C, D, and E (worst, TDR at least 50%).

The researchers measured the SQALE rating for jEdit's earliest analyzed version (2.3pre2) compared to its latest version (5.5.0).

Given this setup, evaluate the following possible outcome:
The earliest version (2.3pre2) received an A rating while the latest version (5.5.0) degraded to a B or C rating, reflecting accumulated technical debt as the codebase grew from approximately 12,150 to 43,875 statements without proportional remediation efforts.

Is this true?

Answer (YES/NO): NO